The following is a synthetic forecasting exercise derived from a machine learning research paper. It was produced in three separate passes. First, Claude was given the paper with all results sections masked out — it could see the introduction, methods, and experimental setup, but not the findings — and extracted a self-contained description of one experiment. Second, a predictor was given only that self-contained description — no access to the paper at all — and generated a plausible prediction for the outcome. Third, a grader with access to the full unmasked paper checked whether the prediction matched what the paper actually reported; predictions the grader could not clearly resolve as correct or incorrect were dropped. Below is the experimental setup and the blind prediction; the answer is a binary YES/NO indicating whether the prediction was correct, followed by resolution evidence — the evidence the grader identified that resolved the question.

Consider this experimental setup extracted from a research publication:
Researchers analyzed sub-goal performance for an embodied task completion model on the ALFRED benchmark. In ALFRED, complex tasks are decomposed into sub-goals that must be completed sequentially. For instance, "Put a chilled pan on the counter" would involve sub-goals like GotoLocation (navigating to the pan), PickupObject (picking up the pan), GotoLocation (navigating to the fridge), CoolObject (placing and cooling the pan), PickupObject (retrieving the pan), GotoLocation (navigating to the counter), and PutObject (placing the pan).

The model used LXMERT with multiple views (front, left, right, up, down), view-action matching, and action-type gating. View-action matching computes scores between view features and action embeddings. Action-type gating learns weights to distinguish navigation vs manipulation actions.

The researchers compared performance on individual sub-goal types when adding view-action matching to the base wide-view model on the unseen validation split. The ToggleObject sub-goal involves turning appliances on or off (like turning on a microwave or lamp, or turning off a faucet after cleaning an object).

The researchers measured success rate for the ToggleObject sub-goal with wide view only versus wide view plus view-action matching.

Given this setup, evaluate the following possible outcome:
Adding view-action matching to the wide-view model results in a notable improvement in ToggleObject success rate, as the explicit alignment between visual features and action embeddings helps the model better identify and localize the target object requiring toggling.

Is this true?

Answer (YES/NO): NO